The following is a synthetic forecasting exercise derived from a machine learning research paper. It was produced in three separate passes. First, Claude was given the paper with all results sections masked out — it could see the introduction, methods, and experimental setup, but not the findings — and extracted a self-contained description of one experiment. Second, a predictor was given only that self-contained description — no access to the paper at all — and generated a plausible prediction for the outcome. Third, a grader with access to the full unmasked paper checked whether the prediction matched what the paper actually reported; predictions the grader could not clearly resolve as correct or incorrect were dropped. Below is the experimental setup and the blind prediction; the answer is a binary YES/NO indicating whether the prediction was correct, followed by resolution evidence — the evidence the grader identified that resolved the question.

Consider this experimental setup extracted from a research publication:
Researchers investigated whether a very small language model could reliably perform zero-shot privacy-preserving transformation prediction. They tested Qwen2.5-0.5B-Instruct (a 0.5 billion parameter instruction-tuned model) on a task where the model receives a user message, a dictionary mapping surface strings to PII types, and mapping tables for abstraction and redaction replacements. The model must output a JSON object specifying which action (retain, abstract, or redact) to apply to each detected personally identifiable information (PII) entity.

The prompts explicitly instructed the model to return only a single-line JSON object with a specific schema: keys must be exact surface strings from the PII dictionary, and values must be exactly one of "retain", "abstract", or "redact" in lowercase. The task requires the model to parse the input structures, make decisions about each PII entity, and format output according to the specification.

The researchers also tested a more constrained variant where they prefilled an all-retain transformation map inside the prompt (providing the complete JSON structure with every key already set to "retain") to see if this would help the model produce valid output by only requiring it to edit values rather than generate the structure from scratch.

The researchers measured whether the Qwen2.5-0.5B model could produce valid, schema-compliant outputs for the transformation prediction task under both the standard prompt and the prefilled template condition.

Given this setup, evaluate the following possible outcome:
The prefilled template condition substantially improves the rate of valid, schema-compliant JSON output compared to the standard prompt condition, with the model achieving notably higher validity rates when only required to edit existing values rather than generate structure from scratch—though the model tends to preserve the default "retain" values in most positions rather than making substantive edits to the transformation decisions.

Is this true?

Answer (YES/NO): NO